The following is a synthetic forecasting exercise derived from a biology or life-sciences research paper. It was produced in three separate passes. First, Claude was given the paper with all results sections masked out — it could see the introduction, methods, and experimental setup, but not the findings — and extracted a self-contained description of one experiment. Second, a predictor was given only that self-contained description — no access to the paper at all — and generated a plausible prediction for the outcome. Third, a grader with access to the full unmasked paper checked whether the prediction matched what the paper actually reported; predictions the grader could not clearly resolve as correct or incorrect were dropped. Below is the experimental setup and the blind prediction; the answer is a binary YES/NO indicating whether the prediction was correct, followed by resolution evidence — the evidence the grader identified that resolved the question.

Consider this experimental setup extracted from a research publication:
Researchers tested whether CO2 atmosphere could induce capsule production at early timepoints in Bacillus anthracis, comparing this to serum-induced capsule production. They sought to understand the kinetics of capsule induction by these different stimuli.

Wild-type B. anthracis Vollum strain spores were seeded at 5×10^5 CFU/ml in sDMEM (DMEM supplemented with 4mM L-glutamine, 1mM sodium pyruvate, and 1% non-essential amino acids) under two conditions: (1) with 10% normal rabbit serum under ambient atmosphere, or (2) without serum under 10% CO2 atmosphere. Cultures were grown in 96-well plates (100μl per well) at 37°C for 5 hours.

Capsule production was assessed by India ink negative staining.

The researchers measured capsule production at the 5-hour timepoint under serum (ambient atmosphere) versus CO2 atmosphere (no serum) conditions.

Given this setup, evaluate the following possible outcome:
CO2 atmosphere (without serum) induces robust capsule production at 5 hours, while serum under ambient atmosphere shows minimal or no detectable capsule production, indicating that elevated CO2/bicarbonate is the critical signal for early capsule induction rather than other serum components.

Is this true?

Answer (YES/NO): YES